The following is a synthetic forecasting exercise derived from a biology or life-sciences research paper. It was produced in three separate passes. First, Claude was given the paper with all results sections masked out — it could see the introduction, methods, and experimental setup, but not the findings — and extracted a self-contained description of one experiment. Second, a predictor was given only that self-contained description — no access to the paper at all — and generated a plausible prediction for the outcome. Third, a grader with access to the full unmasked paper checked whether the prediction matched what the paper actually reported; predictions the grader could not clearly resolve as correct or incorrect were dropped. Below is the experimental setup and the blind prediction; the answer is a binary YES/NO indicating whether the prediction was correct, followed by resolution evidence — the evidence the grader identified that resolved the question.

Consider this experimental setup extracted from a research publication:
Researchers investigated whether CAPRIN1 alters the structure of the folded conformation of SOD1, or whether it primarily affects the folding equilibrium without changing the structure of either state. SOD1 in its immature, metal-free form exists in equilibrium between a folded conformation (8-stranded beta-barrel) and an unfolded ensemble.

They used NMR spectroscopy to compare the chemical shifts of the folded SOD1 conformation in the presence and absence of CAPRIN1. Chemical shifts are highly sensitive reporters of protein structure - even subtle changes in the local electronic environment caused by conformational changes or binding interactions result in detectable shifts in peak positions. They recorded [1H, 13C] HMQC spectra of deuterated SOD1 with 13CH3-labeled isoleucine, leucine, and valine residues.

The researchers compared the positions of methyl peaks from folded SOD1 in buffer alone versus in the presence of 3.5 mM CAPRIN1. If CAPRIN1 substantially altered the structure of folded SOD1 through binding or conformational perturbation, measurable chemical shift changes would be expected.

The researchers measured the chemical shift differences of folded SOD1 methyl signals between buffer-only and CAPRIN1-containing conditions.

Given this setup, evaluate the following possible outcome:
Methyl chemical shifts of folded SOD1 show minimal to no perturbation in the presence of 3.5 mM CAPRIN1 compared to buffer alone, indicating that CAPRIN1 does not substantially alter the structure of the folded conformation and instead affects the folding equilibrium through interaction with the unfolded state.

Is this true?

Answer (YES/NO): YES